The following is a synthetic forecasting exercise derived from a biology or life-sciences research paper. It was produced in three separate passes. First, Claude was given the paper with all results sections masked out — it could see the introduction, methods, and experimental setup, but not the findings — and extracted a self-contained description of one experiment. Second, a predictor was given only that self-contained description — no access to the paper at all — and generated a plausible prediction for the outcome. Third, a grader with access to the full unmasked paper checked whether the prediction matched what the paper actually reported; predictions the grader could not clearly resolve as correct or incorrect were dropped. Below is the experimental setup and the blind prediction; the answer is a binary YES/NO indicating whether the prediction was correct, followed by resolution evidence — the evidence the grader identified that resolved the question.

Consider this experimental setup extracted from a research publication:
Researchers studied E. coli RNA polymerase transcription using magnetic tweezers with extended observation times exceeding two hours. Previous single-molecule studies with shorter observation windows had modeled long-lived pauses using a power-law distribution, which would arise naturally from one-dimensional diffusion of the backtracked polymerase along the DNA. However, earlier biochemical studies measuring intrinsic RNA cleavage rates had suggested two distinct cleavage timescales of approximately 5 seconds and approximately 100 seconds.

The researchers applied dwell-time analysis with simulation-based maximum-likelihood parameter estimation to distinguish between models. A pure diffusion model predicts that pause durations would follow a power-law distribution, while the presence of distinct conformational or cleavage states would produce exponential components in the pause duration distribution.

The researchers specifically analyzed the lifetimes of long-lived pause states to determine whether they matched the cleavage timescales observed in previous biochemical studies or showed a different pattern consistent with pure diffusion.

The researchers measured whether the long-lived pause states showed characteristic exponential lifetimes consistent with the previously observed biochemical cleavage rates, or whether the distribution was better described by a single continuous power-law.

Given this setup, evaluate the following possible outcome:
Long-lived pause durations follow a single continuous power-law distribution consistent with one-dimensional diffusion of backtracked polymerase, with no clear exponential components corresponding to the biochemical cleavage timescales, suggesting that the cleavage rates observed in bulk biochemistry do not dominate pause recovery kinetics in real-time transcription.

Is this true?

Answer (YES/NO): NO